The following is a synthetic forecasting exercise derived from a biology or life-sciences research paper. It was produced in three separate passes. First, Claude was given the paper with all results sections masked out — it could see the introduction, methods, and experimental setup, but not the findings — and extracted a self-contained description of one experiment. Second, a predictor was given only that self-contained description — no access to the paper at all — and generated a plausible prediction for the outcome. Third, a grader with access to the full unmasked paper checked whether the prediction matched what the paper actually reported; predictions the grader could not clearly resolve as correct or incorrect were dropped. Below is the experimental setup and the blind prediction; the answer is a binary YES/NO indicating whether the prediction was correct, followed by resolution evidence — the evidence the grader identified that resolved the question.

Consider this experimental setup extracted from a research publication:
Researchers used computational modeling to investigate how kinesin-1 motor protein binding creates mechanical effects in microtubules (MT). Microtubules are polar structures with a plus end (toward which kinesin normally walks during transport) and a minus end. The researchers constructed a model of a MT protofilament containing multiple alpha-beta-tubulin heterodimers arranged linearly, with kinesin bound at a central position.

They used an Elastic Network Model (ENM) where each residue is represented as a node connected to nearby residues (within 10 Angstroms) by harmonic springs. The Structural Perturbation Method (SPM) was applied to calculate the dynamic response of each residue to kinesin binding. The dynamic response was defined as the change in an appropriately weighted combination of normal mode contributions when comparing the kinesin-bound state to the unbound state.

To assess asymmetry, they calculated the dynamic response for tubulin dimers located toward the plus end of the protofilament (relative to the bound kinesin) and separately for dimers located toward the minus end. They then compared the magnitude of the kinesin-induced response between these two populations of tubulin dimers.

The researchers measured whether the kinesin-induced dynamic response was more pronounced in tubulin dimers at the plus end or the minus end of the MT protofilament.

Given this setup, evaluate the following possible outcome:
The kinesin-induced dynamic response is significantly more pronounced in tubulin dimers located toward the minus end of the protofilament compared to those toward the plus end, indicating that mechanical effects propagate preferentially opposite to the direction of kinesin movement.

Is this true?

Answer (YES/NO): NO